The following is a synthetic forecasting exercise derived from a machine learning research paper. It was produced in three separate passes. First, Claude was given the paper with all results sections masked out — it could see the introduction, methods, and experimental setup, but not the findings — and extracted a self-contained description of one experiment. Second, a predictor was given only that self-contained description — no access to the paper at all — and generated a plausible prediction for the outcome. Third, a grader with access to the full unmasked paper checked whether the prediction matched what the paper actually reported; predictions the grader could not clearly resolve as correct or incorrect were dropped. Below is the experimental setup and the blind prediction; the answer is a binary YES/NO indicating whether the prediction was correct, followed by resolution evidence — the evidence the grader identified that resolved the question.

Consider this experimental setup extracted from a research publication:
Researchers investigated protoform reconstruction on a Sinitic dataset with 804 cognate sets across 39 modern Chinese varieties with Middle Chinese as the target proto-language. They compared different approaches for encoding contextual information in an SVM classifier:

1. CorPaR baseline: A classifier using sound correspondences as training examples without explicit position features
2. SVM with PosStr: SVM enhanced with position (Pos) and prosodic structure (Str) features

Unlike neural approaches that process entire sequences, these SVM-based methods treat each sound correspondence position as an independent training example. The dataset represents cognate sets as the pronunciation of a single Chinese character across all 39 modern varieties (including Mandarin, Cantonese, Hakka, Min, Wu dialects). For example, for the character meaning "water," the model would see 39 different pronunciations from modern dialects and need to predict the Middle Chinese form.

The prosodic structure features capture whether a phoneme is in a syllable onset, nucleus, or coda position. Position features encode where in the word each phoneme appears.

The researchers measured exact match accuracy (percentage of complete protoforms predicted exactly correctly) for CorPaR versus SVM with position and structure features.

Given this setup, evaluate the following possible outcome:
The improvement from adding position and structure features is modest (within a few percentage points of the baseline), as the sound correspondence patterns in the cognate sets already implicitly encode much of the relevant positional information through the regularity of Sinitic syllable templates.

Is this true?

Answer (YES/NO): NO